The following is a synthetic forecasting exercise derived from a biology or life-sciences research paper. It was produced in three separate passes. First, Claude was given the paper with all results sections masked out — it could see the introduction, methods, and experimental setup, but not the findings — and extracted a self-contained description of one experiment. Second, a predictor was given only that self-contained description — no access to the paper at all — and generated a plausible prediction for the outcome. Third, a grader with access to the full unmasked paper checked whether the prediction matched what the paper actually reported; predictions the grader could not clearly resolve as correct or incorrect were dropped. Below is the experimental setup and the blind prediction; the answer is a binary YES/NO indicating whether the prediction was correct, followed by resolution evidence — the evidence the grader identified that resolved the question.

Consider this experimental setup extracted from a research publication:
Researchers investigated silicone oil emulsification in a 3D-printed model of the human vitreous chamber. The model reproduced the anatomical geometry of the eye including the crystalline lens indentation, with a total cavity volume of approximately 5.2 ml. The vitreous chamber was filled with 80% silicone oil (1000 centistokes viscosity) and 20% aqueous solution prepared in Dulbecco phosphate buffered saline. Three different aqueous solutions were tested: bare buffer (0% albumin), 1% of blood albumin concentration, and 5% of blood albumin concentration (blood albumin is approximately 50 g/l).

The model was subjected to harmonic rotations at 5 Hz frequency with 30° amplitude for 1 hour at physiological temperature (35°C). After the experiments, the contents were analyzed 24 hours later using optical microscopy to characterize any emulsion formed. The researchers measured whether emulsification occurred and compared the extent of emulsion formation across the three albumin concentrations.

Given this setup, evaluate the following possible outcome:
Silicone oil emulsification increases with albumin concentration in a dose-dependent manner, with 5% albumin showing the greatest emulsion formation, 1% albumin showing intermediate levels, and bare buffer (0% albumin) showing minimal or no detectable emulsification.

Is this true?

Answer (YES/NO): NO